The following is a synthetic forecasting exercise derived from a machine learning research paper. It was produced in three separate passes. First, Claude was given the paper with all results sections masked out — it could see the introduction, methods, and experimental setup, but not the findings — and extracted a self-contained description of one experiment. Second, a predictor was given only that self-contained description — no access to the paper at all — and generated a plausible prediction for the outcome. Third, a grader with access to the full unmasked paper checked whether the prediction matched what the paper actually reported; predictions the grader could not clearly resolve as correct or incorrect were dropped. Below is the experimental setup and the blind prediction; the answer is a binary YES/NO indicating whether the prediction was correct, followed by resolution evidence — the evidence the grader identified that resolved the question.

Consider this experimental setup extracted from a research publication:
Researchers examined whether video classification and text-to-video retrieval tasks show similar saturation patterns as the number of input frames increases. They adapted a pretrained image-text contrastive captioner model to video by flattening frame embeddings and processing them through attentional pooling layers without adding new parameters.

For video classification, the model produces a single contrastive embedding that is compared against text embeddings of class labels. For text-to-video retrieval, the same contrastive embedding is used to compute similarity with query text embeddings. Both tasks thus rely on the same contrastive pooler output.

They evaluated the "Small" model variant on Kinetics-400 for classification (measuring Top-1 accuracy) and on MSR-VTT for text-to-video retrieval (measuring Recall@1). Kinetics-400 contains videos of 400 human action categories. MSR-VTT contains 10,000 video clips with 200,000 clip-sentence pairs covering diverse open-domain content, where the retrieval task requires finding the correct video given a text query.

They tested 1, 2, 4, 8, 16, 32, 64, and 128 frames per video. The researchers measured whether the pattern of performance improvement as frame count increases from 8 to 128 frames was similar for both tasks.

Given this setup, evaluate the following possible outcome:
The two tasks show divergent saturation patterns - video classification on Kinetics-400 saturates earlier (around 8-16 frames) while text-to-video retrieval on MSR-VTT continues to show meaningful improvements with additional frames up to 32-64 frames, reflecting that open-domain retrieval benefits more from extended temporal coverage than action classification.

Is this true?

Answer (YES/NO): NO